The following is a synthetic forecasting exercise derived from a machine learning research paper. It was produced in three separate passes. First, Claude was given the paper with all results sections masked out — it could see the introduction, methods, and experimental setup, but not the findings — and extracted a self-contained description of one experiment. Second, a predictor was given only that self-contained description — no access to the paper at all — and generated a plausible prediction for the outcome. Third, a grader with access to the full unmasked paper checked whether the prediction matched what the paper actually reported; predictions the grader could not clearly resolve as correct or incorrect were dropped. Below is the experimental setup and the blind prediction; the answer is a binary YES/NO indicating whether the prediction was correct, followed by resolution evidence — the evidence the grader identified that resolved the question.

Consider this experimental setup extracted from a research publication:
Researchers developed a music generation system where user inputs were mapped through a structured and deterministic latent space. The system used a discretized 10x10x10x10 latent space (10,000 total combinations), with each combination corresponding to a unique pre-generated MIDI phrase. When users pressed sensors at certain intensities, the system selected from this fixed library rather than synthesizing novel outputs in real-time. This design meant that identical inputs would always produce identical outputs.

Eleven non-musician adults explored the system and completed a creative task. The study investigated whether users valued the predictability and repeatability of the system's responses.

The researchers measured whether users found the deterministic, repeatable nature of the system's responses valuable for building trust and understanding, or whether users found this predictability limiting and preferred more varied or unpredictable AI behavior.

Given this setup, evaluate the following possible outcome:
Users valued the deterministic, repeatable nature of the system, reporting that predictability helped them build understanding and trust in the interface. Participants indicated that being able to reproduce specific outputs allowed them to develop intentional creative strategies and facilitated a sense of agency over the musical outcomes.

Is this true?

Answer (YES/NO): NO